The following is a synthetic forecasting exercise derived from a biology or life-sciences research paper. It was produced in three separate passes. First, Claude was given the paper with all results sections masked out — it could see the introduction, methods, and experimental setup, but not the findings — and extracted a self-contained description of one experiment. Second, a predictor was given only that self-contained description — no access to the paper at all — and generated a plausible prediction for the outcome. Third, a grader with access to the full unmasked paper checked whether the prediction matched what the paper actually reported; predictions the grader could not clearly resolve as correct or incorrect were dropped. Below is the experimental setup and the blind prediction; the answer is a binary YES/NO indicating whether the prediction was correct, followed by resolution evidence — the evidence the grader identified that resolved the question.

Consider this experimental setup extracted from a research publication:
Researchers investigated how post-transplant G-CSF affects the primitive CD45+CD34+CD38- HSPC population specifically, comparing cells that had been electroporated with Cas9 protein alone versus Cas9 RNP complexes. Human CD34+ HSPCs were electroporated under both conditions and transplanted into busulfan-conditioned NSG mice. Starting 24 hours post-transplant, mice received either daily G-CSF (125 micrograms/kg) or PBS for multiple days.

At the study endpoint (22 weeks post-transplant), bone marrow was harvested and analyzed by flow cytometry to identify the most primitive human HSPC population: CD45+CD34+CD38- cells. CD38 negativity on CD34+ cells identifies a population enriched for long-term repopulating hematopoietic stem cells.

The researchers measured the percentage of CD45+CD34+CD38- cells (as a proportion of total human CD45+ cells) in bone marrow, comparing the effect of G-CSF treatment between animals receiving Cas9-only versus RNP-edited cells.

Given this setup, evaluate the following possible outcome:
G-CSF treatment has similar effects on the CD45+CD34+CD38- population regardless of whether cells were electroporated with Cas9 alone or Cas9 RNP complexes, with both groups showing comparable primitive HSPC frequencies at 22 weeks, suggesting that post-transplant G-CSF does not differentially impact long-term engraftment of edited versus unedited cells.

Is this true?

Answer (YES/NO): NO